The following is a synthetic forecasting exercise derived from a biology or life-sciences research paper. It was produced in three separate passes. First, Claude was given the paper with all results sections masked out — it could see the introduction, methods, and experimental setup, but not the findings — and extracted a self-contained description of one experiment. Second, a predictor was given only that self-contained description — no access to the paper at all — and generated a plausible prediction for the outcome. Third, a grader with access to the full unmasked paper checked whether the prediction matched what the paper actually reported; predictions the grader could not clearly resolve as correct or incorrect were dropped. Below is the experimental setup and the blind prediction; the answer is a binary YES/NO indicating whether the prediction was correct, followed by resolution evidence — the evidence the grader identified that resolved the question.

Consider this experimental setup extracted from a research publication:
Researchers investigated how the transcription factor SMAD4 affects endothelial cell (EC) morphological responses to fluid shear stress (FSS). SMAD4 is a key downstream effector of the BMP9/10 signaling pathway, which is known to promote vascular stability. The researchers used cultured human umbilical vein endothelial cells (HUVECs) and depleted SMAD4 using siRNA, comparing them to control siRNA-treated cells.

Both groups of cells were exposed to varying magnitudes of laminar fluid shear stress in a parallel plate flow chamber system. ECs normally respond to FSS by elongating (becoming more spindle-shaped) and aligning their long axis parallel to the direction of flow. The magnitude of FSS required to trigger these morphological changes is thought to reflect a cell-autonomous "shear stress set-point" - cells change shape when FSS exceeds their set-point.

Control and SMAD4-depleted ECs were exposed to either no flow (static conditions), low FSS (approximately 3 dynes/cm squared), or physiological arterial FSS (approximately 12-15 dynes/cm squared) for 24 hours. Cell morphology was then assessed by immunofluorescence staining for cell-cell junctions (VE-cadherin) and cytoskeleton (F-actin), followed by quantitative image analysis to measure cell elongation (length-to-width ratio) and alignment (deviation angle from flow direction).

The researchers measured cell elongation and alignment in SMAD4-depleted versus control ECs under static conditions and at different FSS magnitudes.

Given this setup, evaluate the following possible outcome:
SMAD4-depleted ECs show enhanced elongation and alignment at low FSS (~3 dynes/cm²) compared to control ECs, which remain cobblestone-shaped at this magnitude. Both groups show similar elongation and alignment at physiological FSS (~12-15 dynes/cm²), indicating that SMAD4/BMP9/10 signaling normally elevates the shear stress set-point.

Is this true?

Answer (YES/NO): NO